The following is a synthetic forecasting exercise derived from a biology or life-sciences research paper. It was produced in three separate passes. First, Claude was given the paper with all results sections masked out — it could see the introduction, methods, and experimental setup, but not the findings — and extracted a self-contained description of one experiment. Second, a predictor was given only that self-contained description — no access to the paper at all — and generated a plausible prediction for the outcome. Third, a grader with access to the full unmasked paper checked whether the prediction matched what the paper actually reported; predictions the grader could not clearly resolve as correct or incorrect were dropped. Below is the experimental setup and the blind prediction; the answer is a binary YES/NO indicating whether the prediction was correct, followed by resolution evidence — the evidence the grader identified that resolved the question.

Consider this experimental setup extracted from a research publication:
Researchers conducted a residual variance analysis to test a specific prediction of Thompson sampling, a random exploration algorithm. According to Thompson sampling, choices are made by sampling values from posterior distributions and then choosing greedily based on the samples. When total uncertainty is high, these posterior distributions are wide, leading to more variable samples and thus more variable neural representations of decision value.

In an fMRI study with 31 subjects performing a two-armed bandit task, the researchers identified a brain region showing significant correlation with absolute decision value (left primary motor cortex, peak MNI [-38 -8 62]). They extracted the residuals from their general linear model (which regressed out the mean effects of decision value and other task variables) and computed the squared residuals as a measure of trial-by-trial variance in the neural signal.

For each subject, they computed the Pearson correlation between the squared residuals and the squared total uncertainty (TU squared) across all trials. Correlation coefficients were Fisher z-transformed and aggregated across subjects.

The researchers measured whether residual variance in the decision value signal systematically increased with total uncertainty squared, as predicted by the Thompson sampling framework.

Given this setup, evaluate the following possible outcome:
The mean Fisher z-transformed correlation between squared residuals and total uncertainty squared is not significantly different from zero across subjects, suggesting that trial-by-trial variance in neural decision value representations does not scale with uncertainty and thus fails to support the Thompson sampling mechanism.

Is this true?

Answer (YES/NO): NO